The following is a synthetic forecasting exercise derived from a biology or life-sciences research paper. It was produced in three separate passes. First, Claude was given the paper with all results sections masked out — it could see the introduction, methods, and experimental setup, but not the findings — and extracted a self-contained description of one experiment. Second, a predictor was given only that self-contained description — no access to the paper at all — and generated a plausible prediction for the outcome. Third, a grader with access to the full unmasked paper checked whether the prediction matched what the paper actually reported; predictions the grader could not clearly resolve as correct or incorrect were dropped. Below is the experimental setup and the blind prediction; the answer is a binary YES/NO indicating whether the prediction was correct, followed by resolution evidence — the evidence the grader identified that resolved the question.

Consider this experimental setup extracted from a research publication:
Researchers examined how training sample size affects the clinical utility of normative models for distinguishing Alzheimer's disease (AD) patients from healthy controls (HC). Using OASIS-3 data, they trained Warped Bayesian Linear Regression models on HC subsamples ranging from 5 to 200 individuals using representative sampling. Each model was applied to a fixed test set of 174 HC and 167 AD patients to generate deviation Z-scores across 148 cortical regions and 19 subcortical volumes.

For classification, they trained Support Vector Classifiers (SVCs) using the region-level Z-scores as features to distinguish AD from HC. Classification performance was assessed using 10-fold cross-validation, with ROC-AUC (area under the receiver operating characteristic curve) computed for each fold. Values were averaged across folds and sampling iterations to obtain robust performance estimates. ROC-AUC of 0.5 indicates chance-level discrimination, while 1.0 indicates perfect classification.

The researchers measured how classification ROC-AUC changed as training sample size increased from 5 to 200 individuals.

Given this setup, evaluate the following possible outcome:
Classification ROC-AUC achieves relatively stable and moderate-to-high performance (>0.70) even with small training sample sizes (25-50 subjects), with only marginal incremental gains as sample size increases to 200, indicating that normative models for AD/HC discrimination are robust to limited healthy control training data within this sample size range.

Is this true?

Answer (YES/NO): NO